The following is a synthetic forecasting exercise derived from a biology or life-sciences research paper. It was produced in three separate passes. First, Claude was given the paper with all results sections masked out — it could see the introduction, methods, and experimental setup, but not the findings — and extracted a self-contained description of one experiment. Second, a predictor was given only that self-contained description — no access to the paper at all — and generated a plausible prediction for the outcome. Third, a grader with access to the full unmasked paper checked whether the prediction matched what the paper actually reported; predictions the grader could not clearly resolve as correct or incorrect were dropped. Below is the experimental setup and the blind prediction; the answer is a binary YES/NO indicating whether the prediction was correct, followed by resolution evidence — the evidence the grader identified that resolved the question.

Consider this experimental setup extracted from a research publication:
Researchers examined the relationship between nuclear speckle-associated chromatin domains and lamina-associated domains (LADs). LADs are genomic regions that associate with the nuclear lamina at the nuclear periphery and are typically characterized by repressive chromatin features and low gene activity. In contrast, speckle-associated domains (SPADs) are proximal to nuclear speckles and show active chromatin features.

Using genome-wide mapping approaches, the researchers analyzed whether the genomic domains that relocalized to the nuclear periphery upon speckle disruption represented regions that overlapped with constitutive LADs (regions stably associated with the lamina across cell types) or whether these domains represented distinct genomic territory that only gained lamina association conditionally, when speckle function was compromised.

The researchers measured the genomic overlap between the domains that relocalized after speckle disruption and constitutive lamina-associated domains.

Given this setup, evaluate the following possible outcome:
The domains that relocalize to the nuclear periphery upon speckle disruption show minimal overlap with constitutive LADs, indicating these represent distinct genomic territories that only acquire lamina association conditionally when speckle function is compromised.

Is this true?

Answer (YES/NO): YES